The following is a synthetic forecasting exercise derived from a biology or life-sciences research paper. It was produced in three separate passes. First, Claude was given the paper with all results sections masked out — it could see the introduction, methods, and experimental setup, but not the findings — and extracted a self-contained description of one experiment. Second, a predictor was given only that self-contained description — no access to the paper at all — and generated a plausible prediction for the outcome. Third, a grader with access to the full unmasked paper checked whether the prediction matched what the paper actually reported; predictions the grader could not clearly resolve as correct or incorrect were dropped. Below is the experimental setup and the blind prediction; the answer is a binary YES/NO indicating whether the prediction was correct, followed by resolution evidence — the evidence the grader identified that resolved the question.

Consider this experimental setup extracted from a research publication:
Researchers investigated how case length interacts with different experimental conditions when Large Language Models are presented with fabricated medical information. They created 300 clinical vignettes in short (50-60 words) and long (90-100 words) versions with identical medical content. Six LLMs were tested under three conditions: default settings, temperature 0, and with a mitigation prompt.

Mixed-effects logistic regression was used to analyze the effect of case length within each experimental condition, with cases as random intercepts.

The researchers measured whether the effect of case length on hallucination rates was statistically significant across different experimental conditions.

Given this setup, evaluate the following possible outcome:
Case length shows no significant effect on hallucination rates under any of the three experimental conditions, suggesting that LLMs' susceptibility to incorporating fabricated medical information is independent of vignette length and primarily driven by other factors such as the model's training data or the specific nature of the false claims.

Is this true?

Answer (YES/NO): NO